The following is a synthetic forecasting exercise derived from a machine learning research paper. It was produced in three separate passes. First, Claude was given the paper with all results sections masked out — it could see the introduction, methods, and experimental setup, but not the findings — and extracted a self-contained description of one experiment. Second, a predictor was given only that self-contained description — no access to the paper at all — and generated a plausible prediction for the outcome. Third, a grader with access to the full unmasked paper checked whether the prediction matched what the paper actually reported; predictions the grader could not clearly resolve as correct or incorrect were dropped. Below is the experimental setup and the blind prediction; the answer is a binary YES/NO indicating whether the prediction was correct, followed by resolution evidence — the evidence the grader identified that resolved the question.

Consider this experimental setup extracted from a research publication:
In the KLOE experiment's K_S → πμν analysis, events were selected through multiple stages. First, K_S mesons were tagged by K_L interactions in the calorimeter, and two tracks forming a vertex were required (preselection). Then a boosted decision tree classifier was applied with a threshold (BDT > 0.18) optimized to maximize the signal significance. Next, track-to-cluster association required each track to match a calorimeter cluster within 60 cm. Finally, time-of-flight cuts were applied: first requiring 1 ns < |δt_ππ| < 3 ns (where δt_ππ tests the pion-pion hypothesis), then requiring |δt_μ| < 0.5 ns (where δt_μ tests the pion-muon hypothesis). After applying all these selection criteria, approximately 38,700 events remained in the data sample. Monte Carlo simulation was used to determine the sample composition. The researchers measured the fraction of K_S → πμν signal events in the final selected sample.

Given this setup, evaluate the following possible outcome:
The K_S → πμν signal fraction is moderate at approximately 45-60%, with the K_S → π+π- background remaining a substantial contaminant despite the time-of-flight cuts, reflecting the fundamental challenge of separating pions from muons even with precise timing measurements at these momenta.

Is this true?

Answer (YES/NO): NO